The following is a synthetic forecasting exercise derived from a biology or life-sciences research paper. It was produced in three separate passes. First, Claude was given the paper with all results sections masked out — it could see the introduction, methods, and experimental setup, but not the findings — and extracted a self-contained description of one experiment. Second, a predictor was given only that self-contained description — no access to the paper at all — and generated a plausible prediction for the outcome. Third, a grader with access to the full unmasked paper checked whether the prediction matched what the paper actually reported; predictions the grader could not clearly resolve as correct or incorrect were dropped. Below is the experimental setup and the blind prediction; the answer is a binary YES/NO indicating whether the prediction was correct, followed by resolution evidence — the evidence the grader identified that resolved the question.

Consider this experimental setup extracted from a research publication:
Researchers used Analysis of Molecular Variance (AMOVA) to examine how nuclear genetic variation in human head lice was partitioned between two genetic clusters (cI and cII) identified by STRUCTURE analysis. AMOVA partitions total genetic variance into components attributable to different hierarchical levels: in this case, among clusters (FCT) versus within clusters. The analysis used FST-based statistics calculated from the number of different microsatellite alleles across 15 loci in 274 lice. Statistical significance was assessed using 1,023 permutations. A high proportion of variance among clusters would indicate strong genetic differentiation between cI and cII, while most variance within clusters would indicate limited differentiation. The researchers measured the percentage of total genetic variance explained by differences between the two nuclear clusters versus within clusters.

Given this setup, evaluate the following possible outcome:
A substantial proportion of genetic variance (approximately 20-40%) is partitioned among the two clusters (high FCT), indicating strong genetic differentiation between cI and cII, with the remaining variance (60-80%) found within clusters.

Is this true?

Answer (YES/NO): YES